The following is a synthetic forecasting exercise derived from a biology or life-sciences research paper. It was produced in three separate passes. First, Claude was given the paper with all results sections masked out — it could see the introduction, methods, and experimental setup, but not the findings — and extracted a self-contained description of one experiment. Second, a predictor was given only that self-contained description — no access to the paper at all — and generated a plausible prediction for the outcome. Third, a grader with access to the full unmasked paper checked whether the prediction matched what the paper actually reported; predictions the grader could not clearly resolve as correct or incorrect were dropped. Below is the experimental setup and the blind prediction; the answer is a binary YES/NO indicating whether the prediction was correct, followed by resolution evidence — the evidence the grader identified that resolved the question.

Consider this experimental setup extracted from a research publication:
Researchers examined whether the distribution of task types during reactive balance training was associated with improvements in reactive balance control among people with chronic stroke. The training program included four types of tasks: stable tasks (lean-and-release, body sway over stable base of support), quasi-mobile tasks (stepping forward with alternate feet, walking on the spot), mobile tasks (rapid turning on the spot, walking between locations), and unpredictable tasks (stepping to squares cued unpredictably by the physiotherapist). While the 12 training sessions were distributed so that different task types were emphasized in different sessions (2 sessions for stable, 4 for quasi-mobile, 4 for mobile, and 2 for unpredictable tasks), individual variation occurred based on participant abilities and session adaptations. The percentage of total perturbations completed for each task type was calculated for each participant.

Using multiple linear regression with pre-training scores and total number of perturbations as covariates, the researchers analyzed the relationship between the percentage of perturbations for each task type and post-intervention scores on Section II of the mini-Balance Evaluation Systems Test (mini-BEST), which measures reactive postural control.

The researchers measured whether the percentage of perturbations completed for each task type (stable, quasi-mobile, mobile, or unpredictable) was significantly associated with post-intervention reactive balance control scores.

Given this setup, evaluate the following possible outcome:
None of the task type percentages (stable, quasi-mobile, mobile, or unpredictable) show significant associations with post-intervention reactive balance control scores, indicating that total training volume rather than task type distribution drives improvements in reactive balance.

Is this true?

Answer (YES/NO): YES